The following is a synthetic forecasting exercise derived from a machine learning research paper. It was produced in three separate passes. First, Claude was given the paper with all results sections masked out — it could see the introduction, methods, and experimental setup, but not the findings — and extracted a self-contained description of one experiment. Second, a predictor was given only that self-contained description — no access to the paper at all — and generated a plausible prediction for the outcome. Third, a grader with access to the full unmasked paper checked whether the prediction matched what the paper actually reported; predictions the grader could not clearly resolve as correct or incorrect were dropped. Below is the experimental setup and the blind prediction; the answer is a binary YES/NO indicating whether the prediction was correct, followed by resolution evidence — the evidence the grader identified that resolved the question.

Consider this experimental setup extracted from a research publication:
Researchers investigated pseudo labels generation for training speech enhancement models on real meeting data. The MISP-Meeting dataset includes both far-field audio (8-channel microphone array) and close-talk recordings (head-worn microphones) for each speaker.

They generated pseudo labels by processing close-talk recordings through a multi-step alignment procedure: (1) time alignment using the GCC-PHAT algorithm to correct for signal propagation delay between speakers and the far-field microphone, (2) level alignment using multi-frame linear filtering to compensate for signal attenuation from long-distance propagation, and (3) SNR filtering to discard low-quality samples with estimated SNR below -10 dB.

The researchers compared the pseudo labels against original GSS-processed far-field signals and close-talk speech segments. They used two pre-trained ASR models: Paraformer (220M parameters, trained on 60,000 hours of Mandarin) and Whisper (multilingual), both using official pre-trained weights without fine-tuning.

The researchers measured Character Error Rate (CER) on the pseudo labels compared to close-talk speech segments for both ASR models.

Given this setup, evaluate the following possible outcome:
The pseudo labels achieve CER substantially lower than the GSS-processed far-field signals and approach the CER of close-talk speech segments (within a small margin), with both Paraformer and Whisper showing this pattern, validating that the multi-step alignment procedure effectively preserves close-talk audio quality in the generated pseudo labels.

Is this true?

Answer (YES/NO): YES